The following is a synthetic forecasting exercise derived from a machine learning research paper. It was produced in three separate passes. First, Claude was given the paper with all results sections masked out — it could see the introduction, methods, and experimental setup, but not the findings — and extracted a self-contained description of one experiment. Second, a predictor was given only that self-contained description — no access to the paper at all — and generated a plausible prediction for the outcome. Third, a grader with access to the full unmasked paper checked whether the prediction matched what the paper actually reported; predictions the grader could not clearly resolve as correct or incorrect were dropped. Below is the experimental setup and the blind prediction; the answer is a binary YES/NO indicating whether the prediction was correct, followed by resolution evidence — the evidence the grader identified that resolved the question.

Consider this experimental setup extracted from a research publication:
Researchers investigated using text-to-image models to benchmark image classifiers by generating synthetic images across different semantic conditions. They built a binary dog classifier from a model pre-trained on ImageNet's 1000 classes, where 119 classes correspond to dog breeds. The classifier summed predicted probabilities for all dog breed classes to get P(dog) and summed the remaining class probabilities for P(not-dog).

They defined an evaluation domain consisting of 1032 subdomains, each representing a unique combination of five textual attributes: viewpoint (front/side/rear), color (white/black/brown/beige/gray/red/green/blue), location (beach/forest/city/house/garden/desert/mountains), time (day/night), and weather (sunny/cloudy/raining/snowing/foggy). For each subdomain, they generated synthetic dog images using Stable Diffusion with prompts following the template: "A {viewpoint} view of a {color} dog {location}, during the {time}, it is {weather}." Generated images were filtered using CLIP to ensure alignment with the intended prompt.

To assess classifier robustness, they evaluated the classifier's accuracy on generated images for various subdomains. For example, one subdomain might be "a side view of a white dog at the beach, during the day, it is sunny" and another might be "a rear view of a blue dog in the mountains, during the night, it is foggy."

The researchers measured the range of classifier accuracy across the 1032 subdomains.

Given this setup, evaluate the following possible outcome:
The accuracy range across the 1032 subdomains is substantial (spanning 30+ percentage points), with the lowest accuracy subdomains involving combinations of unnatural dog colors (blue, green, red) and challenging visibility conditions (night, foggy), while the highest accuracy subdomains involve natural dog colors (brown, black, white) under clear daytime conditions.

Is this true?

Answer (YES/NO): YES